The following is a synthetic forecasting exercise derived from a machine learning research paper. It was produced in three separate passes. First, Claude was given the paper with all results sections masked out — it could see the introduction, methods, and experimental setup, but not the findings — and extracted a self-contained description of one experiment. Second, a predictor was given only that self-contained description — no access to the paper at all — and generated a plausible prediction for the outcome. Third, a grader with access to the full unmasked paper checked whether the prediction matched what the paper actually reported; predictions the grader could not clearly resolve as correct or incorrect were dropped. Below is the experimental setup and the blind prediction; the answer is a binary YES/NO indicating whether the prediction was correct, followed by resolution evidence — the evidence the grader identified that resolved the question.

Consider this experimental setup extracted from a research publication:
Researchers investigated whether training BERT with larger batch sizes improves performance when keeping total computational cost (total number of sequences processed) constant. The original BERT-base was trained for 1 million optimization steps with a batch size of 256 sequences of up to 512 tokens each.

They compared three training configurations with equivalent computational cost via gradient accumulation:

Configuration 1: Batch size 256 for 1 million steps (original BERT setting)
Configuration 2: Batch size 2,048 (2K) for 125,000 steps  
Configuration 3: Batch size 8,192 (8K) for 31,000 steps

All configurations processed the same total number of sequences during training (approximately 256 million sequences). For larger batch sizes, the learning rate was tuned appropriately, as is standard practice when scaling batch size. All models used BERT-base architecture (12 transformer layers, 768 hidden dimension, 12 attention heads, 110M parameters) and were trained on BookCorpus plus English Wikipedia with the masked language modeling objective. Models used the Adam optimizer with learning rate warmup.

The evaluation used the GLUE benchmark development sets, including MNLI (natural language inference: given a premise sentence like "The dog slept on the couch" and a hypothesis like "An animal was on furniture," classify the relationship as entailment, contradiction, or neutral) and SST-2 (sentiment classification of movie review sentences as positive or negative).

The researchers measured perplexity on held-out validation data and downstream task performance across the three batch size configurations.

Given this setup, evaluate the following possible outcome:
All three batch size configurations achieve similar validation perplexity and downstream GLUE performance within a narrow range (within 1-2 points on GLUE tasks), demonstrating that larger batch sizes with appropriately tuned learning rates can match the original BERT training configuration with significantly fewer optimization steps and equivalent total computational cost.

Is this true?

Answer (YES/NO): NO